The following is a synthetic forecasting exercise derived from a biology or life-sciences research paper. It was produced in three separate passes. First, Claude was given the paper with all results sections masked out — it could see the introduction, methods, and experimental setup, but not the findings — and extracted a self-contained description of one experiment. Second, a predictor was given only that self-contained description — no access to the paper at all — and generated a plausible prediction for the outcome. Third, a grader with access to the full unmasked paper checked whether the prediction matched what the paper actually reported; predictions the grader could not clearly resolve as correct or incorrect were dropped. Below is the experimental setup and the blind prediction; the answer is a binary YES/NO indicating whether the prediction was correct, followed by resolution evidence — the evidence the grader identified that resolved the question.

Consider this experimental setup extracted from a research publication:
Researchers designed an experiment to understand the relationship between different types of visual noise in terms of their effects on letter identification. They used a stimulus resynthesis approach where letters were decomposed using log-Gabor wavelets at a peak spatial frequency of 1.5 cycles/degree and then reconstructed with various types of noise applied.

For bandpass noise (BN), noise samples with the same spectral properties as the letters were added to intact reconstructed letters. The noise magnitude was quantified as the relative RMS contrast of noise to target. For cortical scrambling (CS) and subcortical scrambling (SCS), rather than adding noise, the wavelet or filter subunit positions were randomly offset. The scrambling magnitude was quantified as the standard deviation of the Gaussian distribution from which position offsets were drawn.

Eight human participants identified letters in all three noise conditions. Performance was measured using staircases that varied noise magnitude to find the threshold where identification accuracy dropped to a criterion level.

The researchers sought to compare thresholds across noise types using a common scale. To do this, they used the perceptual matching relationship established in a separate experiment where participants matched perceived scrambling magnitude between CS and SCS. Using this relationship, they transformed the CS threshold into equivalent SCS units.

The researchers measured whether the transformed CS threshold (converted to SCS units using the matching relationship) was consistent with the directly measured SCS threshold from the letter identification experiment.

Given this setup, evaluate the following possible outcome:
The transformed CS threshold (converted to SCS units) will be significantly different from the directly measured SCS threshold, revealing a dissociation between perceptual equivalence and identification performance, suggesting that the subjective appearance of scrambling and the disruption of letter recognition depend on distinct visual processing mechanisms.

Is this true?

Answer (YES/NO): YES